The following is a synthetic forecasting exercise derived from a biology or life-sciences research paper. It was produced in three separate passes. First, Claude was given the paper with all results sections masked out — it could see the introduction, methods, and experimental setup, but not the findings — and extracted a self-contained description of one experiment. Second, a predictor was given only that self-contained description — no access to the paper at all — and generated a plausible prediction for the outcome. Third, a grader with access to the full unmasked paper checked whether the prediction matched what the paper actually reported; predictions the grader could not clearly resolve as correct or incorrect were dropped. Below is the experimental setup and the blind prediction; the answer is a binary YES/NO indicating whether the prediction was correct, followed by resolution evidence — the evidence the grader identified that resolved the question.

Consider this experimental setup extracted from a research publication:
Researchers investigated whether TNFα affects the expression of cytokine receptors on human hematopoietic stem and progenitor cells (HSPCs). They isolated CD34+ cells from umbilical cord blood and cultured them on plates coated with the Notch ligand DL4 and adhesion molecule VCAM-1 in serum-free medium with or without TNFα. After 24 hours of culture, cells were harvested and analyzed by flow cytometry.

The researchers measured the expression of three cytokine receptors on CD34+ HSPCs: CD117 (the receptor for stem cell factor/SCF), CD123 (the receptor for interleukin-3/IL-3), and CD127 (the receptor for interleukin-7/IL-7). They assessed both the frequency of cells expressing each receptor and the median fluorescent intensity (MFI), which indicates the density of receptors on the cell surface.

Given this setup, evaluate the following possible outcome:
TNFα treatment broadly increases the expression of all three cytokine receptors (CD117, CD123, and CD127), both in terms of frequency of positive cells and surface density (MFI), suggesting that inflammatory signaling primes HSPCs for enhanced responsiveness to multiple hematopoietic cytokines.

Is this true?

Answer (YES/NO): NO